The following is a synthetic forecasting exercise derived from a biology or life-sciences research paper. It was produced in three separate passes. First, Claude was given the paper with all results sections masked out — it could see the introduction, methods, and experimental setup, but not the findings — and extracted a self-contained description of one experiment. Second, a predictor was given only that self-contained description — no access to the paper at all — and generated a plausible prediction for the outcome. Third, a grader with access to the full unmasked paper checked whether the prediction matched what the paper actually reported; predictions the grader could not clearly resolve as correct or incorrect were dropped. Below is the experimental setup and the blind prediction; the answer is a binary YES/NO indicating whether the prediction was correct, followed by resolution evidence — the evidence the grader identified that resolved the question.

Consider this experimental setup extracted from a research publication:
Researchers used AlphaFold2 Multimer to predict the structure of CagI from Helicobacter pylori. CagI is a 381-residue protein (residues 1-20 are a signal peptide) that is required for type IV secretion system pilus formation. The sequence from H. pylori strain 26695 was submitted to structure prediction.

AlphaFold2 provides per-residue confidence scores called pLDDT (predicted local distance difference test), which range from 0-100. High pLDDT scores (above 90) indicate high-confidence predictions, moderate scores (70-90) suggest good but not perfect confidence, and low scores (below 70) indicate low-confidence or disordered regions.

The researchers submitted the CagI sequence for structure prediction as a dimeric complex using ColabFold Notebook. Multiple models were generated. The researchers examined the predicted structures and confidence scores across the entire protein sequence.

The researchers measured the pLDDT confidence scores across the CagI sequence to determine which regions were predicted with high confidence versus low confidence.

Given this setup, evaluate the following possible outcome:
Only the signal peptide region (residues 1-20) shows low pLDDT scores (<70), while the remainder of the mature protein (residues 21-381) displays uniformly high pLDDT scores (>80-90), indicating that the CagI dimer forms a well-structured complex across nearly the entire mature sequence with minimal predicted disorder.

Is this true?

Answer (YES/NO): NO